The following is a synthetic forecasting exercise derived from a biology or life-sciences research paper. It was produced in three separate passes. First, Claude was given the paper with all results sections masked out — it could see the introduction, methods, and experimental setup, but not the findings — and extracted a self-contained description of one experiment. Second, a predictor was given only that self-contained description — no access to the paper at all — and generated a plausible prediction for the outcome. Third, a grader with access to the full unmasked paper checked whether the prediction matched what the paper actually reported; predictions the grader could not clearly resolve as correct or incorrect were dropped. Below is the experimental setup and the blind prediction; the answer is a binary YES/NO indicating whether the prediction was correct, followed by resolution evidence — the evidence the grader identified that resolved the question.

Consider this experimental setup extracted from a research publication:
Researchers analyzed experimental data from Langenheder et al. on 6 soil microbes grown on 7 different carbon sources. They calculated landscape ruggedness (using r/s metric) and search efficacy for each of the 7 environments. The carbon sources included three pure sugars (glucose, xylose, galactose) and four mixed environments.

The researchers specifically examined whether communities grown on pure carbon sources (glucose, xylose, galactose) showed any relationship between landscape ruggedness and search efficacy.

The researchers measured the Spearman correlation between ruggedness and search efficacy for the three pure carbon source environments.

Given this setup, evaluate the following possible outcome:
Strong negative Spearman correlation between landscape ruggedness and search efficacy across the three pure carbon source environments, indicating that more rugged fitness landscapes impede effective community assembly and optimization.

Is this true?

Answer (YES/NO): YES